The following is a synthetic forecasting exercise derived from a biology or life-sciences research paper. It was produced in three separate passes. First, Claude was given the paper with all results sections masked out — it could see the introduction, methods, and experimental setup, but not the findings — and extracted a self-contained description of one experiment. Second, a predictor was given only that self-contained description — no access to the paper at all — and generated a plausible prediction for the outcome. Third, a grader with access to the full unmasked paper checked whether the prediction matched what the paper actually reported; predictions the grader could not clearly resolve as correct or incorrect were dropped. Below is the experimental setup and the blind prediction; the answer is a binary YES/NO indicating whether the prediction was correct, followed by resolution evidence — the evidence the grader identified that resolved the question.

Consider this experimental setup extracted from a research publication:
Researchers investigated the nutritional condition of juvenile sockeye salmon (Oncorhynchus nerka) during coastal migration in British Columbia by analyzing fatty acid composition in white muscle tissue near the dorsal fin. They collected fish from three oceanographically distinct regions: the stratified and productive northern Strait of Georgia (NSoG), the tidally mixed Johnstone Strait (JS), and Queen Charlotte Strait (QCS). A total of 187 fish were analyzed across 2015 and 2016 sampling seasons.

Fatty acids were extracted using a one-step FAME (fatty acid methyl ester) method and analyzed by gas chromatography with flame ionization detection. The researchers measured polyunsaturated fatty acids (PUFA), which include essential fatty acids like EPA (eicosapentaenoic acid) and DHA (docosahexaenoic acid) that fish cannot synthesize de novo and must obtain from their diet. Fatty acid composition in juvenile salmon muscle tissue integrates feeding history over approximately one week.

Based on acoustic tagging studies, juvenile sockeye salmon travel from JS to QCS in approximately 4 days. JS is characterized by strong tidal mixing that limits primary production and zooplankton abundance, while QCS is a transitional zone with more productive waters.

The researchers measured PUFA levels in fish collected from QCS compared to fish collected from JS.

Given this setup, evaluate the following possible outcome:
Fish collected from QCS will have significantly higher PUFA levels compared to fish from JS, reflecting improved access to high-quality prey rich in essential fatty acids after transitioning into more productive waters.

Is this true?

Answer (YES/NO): NO